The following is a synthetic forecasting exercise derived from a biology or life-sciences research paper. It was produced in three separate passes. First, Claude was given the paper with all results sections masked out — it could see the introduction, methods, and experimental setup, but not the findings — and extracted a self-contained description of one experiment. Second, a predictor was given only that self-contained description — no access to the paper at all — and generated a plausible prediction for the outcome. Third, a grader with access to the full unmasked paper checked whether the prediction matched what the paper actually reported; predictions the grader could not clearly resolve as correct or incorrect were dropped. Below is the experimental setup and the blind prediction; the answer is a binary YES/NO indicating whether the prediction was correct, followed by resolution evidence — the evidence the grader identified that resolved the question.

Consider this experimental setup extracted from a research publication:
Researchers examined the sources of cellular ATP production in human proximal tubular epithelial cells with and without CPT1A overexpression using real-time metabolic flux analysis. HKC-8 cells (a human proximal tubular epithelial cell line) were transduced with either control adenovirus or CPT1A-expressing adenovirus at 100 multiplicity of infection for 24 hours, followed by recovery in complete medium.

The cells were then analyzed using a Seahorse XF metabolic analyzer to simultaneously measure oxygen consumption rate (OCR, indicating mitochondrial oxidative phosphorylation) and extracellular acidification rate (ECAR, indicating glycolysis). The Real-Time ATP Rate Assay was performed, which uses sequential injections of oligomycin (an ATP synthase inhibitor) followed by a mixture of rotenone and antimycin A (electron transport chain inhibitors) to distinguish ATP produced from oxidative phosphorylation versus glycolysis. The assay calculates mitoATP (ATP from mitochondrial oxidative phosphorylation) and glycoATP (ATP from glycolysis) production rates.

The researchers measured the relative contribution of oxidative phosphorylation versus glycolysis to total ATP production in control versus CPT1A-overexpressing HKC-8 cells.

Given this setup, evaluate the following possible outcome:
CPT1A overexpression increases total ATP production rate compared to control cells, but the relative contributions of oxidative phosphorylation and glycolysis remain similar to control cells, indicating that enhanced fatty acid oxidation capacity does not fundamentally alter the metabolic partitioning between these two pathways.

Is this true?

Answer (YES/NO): NO